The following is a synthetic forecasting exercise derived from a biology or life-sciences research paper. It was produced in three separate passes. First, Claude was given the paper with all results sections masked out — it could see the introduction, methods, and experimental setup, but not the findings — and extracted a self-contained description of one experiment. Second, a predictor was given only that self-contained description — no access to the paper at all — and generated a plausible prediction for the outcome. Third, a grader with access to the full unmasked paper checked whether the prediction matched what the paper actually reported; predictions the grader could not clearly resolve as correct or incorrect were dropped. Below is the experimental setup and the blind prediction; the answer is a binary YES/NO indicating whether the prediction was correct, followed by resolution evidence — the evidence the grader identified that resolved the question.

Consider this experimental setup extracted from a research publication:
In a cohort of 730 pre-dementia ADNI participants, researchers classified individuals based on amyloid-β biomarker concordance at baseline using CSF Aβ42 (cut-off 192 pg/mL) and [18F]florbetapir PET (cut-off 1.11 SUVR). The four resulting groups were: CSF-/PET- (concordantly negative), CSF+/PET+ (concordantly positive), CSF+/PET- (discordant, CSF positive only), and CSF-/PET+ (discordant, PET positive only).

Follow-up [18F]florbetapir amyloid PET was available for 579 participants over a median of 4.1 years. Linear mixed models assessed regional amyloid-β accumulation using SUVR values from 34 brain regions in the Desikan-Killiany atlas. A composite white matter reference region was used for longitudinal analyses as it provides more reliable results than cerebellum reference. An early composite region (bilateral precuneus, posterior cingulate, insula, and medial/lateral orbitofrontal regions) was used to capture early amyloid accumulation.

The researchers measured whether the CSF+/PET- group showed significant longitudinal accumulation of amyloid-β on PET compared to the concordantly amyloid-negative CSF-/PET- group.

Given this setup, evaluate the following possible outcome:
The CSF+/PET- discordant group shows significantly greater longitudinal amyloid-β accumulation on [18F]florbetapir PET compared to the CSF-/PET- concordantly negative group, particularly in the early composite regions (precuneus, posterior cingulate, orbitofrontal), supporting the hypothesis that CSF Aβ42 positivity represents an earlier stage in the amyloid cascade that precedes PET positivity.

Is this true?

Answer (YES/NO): NO